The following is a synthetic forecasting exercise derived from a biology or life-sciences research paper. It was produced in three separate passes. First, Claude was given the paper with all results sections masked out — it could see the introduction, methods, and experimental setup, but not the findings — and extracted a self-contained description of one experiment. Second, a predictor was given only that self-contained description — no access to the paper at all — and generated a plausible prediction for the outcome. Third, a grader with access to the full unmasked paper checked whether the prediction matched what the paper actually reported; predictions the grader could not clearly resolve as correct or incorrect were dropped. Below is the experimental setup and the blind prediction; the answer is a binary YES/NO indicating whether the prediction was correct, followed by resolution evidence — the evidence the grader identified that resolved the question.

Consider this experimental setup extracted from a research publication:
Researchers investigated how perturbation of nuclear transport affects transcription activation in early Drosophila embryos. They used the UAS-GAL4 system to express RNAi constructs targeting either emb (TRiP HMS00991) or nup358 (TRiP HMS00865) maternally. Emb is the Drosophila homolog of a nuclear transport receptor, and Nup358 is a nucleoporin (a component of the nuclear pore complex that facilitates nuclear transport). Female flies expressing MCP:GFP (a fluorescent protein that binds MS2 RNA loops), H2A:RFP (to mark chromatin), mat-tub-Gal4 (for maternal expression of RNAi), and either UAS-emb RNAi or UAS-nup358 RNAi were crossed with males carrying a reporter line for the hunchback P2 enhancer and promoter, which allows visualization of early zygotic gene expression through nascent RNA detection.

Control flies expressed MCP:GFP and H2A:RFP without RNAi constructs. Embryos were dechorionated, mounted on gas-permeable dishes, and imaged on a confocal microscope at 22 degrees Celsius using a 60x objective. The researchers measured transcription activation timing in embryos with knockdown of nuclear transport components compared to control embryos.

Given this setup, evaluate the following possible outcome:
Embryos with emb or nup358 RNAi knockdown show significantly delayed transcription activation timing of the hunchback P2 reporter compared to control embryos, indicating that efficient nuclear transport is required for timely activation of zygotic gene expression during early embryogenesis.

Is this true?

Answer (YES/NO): YES